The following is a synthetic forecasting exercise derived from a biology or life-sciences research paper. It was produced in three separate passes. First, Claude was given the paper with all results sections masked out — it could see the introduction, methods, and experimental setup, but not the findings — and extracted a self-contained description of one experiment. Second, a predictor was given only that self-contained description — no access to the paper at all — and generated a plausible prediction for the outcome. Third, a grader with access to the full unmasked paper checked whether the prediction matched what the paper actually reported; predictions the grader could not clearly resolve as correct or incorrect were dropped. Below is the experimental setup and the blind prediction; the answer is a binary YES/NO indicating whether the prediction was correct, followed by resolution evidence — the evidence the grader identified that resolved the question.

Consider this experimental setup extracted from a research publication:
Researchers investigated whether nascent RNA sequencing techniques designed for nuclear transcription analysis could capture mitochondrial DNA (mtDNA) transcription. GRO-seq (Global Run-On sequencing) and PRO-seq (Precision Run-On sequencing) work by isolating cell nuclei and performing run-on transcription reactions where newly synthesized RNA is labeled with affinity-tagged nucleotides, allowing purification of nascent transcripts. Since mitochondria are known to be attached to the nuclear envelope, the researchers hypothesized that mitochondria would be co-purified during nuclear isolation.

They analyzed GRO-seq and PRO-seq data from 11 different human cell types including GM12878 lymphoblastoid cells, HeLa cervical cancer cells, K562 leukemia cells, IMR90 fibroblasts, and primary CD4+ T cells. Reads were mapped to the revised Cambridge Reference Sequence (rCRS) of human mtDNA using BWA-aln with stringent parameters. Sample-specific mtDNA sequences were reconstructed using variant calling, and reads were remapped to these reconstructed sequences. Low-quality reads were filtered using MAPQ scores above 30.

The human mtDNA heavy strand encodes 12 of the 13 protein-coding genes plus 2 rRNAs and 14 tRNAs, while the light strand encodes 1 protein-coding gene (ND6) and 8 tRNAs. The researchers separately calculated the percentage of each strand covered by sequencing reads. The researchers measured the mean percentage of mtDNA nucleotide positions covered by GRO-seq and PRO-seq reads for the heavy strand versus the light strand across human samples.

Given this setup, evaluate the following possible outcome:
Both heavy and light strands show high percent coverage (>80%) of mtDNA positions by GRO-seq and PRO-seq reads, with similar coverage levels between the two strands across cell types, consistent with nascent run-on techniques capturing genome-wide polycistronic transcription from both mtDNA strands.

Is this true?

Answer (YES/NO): YES